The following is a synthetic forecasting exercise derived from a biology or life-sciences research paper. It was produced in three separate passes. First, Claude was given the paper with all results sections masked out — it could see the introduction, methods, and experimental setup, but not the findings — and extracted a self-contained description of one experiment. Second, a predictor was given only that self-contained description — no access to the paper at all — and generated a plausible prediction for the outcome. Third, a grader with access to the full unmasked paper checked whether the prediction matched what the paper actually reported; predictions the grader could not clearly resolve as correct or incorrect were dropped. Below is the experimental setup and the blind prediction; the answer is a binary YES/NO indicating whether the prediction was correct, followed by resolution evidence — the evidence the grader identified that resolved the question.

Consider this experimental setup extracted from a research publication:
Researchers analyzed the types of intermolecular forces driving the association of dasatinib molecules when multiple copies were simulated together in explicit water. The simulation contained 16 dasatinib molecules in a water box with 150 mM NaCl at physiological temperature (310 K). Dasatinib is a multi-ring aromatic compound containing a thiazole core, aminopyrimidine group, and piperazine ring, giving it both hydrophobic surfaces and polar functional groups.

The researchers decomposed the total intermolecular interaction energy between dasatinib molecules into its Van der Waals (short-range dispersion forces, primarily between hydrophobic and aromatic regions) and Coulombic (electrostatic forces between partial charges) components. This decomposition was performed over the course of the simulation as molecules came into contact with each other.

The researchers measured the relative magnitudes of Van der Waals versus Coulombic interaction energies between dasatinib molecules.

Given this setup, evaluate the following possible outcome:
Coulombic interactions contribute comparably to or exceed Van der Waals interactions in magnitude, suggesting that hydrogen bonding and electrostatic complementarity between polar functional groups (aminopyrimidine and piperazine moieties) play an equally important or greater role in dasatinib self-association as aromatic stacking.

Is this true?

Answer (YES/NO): NO